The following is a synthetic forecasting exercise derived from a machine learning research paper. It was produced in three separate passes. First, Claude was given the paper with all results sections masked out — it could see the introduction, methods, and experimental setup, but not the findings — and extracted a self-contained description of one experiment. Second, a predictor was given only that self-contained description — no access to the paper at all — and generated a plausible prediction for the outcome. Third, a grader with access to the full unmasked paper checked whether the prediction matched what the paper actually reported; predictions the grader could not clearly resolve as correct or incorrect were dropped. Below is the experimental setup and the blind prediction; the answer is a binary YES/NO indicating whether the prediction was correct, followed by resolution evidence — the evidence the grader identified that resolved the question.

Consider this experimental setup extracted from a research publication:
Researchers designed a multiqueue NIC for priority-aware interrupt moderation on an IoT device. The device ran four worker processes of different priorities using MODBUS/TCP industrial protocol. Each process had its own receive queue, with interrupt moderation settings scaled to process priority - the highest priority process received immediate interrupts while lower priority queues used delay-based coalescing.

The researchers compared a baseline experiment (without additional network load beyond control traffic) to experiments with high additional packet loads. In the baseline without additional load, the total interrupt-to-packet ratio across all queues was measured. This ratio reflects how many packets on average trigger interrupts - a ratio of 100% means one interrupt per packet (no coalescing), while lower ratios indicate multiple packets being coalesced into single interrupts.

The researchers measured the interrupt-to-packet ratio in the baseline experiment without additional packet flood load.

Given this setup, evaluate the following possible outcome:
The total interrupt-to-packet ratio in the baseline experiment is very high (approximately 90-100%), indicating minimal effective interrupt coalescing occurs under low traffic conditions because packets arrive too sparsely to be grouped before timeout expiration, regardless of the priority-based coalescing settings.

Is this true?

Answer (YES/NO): NO